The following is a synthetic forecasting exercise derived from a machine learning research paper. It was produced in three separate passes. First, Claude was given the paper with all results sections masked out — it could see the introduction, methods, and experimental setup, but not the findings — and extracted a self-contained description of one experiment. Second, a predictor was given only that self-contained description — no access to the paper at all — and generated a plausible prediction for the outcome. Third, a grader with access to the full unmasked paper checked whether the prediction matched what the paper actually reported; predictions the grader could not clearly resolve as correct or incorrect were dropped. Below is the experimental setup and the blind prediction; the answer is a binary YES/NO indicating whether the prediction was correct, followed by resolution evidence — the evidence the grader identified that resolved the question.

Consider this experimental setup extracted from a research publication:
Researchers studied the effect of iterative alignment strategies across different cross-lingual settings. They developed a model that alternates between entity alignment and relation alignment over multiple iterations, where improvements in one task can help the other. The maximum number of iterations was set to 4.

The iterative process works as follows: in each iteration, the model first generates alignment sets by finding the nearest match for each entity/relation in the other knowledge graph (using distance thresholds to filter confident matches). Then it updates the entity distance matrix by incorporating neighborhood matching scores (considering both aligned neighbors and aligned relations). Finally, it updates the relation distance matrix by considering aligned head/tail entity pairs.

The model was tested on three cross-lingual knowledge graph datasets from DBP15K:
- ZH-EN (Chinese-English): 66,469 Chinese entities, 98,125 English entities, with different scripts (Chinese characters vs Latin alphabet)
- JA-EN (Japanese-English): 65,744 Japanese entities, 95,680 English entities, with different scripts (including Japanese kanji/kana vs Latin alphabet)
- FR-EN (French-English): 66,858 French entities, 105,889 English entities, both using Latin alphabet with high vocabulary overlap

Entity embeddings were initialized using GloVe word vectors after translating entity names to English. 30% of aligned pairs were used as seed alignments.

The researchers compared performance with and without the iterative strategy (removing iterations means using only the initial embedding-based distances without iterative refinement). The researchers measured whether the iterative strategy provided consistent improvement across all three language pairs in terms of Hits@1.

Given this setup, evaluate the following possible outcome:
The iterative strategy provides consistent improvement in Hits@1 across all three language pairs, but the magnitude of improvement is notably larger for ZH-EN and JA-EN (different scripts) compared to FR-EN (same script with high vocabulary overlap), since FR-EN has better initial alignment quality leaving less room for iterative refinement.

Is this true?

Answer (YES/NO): YES